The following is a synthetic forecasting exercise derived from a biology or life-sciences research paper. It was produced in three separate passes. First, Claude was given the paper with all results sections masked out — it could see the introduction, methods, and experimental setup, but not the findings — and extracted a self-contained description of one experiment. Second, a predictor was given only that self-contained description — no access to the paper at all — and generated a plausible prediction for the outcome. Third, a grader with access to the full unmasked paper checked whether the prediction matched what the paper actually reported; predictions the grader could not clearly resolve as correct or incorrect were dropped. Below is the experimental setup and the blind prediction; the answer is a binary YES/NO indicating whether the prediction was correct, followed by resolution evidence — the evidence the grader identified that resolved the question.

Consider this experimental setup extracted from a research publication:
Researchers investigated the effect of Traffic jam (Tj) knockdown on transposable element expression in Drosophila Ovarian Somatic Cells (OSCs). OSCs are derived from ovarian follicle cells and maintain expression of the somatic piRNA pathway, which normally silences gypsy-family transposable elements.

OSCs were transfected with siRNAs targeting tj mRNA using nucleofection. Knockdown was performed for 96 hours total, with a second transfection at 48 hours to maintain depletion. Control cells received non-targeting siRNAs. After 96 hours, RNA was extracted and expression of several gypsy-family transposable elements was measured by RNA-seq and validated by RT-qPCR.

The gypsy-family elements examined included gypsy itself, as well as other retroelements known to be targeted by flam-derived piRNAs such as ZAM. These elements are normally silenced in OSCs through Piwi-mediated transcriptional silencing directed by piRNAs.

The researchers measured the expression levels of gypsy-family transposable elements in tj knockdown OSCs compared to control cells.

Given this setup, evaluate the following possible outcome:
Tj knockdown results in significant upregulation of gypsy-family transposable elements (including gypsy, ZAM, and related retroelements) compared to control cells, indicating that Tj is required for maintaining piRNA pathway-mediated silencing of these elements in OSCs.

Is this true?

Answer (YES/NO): YES